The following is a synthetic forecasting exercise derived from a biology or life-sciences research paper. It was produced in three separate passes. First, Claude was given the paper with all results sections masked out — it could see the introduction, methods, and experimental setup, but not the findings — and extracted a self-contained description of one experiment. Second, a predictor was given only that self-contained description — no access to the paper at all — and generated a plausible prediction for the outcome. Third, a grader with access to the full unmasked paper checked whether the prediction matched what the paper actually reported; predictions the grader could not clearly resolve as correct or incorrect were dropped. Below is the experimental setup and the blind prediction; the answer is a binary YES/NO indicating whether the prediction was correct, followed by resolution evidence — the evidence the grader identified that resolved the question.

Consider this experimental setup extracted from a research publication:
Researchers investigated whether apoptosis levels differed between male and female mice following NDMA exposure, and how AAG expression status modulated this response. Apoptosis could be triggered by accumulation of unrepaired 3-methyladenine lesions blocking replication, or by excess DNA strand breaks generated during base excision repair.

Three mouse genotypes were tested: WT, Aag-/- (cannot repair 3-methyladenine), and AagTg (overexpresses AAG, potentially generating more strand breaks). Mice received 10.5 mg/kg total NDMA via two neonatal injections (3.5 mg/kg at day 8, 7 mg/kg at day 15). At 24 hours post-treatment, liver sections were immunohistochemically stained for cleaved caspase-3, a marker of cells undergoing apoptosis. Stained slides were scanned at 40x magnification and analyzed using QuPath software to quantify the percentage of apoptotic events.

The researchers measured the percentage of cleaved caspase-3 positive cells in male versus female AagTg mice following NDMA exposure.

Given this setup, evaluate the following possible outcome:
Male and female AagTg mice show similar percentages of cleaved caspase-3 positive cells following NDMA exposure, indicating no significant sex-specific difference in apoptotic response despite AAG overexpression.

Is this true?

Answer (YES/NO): YES